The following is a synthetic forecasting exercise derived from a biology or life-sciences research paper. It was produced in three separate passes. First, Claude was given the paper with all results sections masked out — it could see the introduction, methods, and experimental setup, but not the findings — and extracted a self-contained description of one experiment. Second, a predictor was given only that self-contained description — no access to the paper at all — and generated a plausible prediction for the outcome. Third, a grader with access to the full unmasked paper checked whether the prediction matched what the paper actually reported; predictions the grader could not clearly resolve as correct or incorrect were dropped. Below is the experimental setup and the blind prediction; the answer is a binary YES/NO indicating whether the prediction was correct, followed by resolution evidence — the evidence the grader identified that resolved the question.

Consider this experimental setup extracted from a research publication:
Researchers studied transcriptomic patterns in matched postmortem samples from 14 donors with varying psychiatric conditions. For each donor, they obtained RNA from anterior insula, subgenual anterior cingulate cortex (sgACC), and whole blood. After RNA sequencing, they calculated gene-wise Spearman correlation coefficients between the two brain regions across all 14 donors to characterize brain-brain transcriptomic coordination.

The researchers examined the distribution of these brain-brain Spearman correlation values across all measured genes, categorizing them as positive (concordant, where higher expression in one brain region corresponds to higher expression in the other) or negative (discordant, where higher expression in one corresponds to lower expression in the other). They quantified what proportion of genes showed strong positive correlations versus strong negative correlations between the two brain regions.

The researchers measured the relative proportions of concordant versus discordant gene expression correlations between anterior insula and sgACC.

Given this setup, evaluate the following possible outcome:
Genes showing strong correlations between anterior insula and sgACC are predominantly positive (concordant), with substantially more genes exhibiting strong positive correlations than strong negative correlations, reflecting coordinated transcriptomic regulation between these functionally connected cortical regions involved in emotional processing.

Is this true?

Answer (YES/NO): YES